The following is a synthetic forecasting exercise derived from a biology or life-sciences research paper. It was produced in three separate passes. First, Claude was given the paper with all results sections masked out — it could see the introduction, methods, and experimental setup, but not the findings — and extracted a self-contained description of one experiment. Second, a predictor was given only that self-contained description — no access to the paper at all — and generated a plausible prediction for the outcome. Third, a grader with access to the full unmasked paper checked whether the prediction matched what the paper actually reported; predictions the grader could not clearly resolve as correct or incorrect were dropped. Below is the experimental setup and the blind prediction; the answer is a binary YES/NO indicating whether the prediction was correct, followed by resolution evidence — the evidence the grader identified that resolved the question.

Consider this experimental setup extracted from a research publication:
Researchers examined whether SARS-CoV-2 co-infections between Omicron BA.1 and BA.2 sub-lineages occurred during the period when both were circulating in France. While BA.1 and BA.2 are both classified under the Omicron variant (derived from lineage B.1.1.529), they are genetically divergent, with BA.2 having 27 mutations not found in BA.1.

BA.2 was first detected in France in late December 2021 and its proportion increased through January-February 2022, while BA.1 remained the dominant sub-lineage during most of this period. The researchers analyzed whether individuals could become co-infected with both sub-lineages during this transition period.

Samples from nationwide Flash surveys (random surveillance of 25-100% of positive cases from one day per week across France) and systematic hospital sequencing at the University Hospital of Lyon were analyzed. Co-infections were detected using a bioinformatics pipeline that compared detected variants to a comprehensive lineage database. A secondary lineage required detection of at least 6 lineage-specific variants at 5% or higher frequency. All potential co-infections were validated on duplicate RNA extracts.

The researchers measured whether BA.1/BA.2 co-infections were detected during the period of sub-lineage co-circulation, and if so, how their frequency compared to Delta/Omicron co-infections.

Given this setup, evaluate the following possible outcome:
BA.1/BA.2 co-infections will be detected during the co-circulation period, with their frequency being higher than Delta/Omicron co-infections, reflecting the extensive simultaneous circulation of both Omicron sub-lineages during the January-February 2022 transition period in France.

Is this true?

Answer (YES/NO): YES